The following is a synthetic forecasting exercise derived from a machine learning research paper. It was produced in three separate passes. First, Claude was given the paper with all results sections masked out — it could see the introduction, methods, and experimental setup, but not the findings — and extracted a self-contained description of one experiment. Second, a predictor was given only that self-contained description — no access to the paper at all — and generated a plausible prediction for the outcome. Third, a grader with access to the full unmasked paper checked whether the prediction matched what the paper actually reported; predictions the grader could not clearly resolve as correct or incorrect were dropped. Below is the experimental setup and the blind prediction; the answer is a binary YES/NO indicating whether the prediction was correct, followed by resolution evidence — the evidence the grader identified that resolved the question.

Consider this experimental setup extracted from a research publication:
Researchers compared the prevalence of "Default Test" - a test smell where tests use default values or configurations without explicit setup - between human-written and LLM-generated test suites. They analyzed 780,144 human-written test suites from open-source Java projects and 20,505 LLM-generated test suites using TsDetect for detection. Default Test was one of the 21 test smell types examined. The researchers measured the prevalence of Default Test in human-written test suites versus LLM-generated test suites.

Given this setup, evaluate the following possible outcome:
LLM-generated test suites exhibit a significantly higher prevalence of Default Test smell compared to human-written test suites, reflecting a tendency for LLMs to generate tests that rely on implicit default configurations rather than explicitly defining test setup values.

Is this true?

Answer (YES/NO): NO